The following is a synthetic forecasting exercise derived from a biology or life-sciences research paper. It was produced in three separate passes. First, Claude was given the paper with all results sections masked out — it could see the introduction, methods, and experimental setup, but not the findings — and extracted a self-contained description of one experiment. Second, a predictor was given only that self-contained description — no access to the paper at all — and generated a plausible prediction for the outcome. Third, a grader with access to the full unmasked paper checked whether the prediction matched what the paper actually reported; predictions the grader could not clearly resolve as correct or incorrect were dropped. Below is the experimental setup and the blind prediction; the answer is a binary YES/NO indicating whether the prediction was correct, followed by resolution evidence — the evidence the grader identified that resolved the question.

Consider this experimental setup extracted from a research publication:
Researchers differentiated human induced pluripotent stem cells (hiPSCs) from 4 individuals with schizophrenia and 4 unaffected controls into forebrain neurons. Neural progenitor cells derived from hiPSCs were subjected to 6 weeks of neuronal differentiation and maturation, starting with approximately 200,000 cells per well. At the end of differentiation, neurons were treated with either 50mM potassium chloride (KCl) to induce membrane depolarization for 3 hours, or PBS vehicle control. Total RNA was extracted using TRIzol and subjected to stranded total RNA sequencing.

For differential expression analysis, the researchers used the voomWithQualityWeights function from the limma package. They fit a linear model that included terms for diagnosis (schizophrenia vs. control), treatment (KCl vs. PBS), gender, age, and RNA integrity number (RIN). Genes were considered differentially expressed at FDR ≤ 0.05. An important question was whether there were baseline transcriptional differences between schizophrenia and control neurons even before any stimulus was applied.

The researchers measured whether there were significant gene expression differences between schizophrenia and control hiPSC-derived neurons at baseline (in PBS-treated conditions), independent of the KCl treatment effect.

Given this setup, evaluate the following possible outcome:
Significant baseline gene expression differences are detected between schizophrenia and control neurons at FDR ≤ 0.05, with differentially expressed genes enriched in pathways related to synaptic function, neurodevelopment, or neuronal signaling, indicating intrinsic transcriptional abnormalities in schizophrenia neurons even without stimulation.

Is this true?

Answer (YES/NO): YES